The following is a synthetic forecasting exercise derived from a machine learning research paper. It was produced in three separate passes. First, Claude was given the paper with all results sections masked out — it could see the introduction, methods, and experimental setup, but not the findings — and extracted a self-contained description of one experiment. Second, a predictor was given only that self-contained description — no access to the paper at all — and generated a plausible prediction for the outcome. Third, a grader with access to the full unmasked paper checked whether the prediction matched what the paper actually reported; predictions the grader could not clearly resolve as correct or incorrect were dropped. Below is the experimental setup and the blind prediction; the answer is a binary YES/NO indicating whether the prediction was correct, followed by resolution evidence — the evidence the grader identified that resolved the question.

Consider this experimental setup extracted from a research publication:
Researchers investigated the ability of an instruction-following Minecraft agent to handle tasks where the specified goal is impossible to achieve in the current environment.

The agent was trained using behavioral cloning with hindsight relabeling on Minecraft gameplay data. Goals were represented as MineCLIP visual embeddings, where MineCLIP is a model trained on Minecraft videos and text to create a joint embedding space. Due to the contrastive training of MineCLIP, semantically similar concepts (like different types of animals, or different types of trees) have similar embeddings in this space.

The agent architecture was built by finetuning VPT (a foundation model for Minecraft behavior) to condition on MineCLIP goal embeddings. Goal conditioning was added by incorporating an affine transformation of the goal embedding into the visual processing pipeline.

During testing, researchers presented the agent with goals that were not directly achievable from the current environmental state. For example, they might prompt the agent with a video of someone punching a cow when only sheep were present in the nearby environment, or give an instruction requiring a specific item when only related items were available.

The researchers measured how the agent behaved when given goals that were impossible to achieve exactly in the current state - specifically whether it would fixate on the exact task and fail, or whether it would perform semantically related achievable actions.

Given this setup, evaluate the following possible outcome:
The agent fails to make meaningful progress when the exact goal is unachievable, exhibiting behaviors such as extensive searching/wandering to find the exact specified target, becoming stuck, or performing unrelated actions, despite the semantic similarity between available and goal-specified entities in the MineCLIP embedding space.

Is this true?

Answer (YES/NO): NO